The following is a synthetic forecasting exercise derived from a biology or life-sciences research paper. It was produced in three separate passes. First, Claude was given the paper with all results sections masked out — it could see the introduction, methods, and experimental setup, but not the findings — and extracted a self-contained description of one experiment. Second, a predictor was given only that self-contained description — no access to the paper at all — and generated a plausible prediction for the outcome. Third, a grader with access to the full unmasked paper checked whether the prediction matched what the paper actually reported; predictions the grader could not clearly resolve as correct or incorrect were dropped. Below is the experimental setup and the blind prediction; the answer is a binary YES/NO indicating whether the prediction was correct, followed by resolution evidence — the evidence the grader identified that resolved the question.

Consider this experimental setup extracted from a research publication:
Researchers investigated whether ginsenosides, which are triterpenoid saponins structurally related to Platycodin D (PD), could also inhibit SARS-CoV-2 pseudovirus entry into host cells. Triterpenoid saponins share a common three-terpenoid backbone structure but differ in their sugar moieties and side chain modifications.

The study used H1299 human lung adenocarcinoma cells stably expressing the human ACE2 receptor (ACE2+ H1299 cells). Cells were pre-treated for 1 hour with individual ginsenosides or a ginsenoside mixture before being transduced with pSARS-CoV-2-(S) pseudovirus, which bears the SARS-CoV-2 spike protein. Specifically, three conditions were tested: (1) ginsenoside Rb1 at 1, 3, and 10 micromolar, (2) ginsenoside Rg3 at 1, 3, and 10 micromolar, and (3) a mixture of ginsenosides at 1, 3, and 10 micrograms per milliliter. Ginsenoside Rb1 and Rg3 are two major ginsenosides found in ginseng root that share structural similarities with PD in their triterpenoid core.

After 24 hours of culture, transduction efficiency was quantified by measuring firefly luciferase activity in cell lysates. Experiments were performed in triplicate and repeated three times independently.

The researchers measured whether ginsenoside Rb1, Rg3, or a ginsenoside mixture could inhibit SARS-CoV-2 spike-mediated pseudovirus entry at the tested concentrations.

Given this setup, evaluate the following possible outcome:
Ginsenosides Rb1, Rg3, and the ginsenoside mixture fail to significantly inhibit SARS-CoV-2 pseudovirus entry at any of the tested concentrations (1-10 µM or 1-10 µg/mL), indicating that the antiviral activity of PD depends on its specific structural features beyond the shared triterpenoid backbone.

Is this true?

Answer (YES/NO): YES